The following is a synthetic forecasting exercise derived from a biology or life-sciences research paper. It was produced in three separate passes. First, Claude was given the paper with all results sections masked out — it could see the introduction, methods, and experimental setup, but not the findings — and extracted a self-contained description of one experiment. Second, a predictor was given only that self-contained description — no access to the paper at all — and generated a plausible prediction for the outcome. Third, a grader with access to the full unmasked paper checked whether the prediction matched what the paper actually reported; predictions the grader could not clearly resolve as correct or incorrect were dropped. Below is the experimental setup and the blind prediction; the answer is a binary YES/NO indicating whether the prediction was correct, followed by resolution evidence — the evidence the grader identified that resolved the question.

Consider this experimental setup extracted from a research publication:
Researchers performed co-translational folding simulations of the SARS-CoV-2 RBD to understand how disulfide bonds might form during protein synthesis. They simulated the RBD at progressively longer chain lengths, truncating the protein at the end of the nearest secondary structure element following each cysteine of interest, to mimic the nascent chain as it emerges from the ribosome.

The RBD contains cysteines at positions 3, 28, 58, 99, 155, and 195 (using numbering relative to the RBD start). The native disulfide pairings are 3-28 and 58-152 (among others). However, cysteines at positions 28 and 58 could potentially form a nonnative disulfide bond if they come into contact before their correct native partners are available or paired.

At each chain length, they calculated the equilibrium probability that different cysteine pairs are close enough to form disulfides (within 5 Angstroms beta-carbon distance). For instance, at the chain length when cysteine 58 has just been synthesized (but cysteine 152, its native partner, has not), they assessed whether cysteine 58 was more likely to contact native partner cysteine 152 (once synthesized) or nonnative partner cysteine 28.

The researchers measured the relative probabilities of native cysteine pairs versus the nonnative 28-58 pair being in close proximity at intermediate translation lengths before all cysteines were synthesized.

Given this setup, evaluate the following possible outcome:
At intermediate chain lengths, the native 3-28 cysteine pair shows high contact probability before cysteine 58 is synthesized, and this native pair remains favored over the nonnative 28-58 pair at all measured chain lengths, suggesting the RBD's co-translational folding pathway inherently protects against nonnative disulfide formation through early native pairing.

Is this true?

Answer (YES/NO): NO